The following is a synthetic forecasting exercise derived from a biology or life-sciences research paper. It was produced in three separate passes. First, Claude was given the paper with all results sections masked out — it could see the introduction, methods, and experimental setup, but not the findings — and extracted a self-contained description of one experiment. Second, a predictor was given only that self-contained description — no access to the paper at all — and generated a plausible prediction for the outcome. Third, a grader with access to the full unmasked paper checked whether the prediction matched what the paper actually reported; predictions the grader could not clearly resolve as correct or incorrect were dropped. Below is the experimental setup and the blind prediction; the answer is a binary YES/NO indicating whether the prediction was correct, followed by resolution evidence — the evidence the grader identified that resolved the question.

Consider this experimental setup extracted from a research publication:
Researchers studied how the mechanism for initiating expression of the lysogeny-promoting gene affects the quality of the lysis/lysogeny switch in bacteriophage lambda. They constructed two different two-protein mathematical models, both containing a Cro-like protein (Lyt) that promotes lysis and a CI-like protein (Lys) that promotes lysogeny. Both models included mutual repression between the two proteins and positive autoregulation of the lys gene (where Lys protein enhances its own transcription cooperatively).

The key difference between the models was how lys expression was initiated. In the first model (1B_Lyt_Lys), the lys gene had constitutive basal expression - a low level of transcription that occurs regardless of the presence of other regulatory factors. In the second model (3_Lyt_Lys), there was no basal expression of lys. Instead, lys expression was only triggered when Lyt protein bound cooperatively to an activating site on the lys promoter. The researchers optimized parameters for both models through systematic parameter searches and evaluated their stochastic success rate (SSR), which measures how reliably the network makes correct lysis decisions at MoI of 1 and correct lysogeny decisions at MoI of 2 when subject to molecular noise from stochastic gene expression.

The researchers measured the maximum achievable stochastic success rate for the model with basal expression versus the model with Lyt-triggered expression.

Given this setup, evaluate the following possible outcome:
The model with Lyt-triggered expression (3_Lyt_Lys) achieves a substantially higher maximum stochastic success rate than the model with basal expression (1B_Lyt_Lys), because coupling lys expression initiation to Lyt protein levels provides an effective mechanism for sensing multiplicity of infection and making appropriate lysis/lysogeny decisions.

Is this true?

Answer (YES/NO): NO